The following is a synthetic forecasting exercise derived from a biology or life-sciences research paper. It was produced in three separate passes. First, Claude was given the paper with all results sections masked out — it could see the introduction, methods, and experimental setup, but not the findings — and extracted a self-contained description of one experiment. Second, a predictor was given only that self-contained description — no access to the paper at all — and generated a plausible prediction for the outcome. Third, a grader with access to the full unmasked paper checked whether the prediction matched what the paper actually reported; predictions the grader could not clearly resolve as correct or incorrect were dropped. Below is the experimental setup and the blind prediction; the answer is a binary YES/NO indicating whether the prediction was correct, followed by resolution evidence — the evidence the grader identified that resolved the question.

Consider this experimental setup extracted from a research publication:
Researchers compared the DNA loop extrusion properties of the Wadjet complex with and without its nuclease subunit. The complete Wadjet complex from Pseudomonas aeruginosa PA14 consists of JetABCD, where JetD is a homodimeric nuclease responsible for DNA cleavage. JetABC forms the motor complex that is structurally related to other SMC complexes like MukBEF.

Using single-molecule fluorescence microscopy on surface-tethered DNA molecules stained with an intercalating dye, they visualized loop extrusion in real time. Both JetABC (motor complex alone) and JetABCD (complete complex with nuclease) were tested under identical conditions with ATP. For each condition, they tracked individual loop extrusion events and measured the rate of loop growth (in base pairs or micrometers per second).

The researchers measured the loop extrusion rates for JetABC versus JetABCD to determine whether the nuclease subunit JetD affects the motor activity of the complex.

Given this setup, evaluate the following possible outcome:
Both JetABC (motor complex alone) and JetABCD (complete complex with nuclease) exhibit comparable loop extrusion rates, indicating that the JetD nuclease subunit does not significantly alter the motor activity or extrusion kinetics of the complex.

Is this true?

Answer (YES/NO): YES